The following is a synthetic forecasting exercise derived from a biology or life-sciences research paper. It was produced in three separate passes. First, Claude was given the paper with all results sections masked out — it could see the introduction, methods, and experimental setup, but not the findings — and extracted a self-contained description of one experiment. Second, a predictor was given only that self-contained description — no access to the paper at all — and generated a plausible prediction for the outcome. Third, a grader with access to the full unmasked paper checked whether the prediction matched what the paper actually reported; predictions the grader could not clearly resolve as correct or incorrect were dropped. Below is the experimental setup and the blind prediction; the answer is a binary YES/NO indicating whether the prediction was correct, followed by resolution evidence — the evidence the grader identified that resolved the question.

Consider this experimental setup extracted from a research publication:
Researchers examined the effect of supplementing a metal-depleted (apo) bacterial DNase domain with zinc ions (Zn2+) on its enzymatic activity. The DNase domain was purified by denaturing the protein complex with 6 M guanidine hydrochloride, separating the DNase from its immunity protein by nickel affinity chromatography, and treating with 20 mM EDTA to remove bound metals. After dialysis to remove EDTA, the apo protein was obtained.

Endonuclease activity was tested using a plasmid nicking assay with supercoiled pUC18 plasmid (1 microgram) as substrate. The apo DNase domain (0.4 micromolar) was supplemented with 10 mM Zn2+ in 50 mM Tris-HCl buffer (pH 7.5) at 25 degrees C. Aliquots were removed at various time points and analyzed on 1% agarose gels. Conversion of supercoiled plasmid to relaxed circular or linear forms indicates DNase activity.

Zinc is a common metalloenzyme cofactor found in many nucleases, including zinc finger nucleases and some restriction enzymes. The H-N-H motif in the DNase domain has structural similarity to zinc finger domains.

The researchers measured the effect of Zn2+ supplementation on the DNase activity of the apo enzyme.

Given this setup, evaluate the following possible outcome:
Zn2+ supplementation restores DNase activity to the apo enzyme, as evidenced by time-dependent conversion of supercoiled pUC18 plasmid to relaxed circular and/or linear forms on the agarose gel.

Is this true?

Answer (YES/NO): NO